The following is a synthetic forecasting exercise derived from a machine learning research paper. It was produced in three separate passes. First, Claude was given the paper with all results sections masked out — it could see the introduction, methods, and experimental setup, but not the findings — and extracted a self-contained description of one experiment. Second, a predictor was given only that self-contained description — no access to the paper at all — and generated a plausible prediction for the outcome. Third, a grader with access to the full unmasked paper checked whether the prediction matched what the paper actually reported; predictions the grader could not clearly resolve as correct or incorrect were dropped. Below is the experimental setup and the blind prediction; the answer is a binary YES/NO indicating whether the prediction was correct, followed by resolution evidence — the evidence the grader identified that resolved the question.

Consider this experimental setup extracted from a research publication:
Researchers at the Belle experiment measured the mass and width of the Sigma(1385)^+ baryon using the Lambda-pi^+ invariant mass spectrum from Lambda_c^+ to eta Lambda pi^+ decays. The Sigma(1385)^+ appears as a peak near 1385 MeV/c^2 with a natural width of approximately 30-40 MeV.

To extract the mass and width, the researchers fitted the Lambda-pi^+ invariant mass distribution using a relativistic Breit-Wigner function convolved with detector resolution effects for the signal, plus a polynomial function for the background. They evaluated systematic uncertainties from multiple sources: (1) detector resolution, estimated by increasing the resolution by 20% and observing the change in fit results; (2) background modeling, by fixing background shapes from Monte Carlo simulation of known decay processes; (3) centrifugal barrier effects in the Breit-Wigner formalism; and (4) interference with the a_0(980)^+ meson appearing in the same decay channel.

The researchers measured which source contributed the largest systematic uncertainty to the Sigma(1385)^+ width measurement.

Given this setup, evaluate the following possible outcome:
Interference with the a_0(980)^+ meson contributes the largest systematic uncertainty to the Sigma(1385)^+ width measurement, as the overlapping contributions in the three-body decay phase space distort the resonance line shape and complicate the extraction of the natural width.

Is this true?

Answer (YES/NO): NO